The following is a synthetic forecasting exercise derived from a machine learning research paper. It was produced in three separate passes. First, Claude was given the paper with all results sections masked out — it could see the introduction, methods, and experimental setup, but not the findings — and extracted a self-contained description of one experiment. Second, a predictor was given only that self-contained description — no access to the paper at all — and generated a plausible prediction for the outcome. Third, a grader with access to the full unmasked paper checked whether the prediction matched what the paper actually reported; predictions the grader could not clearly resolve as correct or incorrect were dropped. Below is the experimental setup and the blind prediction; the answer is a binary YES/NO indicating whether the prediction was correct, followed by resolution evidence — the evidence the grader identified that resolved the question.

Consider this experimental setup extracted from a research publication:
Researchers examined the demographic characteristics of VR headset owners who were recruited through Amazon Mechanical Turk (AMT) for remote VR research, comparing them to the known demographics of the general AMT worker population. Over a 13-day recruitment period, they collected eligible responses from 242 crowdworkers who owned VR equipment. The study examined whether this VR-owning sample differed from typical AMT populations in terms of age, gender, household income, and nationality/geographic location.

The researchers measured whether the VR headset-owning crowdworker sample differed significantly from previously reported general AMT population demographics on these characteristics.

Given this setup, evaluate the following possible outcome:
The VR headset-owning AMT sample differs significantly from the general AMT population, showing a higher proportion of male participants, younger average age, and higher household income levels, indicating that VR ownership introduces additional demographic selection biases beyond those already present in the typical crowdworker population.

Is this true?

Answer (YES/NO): NO